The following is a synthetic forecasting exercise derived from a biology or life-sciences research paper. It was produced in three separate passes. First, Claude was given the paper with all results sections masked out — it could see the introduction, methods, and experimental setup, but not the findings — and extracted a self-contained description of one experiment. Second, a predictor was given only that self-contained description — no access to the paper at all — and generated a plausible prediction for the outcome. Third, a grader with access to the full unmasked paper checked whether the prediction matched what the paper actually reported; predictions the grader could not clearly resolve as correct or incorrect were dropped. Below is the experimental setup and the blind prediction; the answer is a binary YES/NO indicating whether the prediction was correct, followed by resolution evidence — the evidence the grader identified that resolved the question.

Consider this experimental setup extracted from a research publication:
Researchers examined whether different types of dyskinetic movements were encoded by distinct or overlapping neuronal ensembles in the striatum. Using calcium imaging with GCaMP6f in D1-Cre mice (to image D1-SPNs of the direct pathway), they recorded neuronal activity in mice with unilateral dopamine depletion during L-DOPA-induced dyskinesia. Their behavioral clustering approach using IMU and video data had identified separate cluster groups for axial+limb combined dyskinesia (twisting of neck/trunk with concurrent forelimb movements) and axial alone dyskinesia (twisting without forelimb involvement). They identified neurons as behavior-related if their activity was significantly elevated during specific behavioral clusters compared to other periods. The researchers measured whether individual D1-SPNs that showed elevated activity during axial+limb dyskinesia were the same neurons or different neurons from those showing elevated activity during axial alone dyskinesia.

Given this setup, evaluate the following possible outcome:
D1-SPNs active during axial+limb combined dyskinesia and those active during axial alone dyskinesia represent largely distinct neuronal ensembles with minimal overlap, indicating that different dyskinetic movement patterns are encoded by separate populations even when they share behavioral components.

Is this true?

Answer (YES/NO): YES